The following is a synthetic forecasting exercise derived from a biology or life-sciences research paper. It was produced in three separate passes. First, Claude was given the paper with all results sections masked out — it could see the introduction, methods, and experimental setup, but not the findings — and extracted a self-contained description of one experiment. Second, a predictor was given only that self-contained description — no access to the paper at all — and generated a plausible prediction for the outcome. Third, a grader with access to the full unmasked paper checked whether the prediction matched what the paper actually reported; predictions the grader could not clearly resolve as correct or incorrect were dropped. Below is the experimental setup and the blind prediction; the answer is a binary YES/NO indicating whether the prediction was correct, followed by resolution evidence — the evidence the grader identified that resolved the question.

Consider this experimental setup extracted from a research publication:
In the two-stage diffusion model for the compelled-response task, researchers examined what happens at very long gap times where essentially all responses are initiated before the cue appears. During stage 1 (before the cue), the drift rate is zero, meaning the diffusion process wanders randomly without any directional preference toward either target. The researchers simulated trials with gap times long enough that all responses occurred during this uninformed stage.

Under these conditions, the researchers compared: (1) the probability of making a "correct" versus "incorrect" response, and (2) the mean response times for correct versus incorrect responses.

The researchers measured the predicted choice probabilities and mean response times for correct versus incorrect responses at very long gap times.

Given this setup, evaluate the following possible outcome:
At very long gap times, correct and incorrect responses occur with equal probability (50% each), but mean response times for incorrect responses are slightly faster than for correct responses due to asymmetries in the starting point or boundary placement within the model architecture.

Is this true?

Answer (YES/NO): NO